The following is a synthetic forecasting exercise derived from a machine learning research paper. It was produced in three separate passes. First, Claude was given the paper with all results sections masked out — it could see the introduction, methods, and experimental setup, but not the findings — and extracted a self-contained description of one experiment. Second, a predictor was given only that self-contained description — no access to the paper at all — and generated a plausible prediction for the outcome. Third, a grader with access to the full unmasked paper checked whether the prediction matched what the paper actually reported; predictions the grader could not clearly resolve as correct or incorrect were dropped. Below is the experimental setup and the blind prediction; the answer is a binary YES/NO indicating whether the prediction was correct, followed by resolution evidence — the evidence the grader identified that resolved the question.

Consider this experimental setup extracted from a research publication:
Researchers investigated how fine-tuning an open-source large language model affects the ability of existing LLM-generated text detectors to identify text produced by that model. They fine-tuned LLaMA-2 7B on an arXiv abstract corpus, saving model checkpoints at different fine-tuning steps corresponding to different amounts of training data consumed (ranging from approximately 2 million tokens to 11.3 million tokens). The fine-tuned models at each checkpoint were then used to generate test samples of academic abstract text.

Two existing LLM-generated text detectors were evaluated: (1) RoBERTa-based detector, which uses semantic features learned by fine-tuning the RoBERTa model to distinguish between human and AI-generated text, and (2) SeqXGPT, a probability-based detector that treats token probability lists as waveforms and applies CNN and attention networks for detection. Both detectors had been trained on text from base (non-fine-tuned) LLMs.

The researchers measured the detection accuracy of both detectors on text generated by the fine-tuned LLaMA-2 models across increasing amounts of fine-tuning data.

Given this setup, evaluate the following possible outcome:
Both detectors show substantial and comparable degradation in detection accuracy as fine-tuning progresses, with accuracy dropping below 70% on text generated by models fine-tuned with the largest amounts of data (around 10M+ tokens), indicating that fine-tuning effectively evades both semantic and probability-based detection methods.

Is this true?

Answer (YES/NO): NO